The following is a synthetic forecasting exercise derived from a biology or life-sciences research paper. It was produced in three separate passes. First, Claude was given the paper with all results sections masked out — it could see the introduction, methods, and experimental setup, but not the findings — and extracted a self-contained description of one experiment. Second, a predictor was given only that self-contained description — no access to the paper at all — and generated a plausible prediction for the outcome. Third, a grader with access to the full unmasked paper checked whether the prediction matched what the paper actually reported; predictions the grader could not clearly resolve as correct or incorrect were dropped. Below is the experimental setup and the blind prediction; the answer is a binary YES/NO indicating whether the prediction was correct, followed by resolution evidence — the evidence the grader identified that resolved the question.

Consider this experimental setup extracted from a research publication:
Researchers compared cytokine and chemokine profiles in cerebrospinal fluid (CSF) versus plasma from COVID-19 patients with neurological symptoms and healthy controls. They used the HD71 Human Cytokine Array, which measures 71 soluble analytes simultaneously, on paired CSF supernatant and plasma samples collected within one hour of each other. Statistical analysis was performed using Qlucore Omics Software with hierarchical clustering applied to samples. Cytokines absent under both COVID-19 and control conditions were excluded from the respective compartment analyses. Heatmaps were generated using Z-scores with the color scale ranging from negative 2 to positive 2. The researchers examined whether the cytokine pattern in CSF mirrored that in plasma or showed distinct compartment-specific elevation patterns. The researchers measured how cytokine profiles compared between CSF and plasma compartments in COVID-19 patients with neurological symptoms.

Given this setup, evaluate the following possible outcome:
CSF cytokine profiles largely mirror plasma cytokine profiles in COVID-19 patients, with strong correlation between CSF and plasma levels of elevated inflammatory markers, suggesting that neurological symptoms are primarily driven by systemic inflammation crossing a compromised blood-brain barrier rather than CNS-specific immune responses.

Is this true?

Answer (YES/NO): NO